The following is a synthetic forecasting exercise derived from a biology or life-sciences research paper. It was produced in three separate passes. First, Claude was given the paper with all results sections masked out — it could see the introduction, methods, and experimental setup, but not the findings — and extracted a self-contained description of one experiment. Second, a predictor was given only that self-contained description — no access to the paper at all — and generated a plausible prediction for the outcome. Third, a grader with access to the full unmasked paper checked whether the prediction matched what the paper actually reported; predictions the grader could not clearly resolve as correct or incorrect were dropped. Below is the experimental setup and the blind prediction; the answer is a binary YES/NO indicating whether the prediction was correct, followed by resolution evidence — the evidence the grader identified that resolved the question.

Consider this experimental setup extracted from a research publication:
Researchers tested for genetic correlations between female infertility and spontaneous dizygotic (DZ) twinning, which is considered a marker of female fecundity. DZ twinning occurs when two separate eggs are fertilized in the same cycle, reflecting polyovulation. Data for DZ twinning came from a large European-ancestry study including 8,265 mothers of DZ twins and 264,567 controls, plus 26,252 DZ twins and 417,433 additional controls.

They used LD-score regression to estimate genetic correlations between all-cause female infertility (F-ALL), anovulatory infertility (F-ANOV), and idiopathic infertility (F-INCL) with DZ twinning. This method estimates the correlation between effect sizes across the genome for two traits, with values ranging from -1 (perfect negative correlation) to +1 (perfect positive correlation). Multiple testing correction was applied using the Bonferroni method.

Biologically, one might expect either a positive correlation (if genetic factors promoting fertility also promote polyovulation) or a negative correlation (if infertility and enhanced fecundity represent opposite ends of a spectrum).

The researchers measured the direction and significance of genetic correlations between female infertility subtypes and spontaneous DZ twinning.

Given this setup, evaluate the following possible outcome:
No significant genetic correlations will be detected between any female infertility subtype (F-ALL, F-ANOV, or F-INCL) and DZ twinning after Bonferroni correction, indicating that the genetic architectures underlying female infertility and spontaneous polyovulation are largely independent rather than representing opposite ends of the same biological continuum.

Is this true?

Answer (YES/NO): NO